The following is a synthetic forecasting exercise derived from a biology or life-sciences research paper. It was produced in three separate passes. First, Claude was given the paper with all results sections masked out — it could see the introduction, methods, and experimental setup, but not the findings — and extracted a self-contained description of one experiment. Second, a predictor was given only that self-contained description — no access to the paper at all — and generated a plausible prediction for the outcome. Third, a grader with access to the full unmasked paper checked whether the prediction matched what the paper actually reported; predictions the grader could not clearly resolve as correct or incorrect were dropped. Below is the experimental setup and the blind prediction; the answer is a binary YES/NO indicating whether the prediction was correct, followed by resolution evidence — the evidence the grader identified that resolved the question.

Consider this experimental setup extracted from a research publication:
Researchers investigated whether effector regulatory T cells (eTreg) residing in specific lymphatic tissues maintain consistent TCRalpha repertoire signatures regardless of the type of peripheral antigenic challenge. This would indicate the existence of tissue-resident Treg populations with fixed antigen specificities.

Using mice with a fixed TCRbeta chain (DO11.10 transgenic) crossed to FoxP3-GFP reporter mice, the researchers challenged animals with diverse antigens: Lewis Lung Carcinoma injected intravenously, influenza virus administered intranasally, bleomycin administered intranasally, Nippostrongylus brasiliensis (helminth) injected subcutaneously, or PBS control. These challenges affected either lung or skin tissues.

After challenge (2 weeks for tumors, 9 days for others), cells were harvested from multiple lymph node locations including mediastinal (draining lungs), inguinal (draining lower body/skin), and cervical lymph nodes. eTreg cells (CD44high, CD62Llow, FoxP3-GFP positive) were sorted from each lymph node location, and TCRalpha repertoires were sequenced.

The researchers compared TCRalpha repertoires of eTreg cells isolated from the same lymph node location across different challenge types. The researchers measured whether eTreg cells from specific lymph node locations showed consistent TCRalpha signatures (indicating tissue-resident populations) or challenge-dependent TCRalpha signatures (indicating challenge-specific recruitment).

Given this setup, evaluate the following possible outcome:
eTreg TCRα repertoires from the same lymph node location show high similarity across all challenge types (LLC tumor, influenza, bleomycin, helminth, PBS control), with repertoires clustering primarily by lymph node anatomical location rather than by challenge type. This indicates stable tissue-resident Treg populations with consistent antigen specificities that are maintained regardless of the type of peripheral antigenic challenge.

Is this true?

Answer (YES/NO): YES